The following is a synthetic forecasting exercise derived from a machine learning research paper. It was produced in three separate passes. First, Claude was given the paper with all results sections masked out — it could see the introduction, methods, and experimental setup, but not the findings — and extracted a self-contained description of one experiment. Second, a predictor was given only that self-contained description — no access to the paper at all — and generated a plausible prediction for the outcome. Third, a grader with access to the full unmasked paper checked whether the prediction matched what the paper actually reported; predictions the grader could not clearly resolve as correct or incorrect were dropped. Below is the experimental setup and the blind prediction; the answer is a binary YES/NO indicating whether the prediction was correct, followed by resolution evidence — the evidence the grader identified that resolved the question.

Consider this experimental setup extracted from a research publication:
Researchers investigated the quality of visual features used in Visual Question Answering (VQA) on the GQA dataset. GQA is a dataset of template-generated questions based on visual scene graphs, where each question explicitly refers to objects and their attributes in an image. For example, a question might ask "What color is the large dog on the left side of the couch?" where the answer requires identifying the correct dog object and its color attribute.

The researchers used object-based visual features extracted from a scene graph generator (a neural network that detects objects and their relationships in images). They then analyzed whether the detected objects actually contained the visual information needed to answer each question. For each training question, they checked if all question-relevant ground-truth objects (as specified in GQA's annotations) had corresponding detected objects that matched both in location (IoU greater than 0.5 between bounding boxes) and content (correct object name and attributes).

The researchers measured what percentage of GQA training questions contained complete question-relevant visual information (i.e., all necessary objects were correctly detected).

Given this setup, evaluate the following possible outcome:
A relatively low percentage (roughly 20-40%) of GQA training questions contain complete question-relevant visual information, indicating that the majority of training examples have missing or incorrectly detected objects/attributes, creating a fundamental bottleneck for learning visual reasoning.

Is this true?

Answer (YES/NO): YES